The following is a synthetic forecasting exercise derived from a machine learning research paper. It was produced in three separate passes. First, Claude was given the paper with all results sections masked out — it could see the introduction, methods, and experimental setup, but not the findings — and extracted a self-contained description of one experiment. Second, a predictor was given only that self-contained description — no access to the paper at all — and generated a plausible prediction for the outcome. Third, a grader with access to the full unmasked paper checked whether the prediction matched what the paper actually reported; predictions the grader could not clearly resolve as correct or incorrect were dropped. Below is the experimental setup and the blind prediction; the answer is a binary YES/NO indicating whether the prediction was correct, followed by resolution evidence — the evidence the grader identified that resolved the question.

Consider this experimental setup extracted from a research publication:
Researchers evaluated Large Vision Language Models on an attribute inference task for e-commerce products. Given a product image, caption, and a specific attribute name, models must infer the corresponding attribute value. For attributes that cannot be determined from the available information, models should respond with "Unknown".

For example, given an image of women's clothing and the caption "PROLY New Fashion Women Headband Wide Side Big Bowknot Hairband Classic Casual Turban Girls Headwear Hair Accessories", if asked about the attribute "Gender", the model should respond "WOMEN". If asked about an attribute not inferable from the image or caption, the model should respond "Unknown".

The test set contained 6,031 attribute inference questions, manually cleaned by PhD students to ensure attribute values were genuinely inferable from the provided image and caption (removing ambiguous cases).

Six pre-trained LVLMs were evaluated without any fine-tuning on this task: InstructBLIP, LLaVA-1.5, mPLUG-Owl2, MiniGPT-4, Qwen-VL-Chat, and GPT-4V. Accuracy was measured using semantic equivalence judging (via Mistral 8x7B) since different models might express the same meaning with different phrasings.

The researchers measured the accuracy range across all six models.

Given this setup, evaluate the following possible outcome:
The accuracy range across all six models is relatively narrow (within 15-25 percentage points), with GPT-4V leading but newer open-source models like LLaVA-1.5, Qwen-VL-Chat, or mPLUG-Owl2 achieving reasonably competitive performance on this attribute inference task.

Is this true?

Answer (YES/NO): YES